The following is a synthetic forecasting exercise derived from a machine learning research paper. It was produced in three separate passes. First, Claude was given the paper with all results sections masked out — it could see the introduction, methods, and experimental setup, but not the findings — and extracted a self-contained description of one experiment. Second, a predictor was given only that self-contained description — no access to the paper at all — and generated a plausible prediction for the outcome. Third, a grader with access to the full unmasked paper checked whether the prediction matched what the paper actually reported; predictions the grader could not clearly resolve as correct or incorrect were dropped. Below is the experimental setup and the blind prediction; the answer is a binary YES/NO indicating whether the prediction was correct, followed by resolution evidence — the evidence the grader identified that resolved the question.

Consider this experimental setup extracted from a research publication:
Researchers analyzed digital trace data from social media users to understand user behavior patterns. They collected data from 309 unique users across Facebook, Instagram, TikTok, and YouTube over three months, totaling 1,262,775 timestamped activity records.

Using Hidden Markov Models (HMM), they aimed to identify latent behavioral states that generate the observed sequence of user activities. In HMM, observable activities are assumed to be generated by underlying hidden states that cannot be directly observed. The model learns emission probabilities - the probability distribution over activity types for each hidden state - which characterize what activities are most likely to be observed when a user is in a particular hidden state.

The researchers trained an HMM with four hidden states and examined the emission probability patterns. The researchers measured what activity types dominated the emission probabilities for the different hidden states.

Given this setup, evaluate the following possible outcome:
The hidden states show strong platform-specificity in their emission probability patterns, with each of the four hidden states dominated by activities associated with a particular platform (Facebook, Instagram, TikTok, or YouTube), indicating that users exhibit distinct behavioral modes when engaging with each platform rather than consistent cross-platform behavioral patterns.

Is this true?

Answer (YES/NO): YES